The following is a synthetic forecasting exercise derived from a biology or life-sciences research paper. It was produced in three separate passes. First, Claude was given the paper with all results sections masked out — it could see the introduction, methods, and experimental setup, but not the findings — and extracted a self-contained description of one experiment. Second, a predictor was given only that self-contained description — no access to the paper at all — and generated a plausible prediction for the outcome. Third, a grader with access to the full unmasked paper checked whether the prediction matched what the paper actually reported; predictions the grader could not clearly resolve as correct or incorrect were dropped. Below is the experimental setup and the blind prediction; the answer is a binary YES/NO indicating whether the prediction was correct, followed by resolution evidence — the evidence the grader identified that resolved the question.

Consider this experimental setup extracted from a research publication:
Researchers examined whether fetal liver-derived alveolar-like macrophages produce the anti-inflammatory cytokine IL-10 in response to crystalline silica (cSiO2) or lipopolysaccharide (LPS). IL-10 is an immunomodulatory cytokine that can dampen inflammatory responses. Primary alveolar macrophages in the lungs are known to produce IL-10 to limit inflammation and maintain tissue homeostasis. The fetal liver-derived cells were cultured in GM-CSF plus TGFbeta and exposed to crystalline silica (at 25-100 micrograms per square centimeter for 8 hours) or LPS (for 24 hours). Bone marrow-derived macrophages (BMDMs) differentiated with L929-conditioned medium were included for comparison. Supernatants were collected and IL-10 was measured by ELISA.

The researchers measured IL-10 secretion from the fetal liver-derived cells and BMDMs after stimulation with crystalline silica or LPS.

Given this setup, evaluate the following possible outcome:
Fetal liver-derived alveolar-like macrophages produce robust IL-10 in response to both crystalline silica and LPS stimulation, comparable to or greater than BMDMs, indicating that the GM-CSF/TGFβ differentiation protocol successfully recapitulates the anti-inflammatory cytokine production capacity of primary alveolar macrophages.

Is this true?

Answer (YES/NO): NO